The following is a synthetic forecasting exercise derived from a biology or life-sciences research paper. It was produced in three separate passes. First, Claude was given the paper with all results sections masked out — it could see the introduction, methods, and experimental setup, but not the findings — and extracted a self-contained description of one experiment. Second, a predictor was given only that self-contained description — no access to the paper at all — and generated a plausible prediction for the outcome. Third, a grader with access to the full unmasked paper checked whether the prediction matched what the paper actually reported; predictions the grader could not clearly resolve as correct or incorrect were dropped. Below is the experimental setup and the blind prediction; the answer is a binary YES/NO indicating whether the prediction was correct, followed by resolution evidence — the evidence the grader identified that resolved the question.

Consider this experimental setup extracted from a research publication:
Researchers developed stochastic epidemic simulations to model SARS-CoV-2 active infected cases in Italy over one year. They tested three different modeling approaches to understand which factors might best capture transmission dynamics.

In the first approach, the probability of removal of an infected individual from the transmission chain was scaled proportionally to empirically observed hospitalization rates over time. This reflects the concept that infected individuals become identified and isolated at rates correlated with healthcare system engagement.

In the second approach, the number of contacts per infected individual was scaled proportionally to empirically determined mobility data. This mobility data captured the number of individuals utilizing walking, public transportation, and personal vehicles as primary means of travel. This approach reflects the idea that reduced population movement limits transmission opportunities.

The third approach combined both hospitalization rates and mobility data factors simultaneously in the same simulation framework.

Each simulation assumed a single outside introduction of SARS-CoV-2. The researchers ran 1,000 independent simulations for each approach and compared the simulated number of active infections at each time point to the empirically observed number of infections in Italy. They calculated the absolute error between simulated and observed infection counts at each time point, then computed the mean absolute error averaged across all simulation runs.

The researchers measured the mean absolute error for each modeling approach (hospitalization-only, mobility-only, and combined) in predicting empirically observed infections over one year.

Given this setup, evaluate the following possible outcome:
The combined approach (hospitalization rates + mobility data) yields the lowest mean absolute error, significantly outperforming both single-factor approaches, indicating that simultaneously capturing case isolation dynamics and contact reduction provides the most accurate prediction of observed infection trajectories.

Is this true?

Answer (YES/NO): NO